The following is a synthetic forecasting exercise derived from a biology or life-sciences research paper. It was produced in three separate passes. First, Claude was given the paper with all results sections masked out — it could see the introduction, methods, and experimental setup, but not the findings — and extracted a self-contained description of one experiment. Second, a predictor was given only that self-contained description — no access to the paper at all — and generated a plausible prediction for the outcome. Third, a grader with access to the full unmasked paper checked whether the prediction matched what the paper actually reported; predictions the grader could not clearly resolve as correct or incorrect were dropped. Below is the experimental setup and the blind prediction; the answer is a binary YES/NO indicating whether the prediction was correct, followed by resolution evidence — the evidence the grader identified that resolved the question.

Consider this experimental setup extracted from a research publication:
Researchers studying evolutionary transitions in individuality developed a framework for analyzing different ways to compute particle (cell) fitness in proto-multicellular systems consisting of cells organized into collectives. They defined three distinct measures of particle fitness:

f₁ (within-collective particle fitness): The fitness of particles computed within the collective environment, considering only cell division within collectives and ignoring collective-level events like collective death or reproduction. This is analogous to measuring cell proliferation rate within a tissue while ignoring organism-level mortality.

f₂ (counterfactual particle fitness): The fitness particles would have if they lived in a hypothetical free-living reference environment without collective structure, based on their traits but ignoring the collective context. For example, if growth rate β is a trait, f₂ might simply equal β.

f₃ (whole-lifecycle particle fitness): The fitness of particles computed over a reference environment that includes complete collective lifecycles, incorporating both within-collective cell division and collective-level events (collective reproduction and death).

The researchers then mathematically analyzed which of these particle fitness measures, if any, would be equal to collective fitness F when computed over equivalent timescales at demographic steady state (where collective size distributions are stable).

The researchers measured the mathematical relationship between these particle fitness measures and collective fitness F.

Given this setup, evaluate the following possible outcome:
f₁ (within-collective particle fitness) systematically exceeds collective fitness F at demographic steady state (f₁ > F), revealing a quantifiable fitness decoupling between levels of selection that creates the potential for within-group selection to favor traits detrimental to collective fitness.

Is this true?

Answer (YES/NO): NO